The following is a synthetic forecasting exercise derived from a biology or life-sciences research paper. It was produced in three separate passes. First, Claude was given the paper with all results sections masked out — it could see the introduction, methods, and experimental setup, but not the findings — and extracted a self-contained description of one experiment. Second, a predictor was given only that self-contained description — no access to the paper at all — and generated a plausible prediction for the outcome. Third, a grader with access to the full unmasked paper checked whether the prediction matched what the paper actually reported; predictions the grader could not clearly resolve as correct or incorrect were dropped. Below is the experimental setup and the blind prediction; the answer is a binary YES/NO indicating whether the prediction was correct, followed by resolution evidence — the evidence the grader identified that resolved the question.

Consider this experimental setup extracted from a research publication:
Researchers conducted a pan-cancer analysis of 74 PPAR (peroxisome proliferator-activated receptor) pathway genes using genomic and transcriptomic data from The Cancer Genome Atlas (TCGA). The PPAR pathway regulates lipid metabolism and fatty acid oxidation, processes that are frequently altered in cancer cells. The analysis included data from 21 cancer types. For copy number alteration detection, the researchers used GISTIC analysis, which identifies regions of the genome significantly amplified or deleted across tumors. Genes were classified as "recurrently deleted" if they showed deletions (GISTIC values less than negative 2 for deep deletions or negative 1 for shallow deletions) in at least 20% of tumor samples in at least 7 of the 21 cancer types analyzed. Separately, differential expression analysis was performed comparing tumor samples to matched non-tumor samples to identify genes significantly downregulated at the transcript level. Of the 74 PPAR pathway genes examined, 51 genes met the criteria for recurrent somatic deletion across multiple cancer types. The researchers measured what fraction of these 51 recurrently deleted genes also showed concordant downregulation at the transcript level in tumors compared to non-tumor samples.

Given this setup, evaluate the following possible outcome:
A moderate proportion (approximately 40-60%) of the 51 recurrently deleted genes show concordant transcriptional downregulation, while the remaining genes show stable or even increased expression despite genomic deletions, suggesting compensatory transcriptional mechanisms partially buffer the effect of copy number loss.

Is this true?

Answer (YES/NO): NO